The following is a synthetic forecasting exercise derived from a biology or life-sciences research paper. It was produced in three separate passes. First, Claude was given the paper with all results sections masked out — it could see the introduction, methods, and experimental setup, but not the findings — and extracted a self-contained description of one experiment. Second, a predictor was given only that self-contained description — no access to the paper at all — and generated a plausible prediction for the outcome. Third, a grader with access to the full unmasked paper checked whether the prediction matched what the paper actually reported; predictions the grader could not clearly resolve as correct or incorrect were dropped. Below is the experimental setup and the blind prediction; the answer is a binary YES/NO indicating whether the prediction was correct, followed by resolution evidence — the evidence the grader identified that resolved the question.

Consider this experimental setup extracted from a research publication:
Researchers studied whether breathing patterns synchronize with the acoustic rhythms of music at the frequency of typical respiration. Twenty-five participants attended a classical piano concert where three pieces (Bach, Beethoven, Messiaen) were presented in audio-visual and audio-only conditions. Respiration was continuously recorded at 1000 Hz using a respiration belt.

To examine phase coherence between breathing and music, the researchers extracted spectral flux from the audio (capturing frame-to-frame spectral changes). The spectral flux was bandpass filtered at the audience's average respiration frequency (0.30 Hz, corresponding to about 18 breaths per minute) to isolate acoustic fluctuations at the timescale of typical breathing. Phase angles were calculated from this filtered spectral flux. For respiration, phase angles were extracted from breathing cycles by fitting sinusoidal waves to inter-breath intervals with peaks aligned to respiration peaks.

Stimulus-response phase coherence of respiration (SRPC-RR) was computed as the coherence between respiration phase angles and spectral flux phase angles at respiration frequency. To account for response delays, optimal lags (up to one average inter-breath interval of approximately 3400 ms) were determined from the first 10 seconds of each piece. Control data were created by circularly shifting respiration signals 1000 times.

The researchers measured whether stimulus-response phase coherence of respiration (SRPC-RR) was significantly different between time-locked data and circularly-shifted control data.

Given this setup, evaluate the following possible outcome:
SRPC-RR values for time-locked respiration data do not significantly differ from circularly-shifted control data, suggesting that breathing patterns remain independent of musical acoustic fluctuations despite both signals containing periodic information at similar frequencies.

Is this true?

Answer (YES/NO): YES